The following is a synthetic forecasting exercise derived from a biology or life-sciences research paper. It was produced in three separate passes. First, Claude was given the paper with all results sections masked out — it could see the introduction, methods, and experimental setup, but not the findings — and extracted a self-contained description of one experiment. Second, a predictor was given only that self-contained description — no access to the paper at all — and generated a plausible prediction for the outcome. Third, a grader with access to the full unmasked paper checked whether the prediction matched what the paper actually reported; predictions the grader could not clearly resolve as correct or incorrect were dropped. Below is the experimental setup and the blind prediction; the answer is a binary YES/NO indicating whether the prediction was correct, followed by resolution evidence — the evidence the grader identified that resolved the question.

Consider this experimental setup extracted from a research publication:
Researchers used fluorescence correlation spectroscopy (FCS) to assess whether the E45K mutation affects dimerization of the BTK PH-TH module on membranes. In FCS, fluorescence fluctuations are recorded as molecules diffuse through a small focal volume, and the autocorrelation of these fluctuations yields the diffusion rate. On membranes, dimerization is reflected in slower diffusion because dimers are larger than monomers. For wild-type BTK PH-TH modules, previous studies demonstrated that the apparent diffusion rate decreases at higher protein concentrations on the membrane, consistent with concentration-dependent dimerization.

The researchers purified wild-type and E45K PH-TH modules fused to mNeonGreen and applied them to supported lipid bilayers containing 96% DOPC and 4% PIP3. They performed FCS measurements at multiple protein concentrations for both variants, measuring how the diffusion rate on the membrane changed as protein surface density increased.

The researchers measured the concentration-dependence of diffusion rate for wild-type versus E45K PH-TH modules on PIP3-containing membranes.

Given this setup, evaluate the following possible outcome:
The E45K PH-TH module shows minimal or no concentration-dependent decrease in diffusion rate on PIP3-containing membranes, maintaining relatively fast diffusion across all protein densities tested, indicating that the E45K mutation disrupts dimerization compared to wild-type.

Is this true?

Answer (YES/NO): YES